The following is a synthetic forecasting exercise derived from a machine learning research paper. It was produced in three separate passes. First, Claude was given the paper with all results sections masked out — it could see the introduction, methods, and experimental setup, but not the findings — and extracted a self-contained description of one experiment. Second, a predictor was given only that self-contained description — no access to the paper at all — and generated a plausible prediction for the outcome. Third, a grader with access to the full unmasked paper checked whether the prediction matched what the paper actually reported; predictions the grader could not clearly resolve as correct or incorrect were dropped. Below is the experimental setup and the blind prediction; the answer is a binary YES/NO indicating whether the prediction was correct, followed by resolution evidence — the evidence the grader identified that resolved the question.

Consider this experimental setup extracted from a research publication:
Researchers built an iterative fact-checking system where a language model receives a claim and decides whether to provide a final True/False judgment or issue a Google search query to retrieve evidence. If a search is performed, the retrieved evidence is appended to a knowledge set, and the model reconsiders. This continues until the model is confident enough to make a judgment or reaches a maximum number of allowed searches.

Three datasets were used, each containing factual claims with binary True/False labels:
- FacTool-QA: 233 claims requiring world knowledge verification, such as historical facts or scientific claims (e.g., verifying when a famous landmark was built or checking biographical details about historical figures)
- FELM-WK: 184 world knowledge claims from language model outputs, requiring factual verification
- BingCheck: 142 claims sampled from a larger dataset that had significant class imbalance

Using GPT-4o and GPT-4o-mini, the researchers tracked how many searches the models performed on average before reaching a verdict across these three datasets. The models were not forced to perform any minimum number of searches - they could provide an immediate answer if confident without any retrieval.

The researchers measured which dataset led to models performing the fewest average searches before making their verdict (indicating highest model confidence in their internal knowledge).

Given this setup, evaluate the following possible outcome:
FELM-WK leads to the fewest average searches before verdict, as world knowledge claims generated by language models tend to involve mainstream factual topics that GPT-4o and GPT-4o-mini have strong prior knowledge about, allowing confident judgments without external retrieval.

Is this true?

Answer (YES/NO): YES